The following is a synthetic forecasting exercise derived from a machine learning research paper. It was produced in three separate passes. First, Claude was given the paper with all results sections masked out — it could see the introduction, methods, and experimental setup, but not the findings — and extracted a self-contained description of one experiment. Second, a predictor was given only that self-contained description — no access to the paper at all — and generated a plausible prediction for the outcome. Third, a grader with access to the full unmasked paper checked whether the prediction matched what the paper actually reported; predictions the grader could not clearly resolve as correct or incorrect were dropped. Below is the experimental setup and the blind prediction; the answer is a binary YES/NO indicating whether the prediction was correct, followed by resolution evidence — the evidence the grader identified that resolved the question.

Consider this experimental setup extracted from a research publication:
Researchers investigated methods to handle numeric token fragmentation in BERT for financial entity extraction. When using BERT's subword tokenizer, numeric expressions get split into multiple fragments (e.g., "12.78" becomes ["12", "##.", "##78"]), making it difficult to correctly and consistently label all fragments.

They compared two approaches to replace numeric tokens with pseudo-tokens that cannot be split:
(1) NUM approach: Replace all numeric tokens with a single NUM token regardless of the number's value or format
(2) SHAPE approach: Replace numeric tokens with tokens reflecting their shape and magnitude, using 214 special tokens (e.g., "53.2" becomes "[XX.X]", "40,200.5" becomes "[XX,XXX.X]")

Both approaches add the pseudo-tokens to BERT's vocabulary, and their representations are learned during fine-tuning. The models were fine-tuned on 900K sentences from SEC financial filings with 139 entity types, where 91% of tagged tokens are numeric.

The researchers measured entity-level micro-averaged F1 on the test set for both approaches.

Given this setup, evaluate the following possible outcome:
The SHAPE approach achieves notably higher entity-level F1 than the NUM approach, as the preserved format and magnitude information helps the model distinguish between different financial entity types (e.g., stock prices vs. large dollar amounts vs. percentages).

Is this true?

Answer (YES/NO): NO